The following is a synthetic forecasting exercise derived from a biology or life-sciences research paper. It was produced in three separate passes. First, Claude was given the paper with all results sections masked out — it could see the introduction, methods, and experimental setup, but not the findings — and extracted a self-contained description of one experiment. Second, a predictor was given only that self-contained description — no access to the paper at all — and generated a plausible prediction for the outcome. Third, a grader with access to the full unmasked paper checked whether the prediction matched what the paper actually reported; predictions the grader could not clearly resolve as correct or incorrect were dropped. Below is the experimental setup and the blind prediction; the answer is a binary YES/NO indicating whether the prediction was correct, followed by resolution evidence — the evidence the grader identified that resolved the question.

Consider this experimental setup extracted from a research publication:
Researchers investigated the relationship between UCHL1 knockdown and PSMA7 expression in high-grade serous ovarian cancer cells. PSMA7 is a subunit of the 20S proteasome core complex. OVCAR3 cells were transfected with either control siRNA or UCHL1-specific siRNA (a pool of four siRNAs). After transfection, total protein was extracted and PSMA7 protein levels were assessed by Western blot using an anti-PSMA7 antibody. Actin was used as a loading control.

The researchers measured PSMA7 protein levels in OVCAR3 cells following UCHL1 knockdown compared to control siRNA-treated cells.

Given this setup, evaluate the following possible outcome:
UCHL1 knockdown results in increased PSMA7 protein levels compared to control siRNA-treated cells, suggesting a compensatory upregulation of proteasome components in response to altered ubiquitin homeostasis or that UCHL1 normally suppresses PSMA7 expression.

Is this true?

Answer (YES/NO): NO